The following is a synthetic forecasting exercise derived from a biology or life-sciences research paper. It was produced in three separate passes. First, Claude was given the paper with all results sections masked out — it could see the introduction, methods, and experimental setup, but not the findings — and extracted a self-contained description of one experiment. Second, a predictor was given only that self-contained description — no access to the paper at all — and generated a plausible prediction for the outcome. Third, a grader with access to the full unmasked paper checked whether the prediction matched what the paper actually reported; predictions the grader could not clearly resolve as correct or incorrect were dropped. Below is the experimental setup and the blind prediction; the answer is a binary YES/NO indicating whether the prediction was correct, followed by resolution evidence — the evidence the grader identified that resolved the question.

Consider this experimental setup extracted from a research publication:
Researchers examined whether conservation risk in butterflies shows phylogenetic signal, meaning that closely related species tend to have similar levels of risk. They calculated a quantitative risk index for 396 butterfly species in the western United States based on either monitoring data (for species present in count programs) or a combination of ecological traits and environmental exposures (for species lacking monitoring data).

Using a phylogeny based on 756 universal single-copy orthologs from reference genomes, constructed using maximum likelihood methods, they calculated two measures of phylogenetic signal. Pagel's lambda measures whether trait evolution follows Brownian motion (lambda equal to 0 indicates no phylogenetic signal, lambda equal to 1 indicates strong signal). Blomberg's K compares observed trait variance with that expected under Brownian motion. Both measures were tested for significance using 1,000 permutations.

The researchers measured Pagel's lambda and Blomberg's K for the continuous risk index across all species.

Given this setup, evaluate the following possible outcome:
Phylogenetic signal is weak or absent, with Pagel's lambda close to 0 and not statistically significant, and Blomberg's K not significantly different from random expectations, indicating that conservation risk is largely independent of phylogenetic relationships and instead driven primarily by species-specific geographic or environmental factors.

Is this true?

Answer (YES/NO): NO